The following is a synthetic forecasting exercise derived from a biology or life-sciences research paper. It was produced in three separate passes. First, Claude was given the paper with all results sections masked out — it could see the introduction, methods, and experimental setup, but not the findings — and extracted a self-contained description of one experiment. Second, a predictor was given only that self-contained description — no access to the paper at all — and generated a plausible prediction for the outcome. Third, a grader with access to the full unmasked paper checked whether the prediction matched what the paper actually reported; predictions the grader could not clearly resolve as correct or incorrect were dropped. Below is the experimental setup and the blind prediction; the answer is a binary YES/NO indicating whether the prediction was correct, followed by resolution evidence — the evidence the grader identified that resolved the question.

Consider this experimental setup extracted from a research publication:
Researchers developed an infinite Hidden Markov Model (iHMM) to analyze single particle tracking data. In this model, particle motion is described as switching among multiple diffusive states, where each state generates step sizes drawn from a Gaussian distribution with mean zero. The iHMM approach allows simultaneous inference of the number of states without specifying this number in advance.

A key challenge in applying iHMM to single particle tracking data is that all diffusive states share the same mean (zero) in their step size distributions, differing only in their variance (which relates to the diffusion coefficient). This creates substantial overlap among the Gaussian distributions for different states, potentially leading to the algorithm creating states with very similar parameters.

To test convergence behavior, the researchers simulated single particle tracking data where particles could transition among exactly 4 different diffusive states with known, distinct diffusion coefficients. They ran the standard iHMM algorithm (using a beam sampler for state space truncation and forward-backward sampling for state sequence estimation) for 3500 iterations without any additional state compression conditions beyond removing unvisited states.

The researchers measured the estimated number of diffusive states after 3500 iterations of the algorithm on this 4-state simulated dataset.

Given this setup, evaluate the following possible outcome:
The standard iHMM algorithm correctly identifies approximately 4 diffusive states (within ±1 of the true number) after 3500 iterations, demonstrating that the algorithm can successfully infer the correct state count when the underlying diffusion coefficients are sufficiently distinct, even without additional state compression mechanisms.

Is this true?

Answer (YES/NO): NO